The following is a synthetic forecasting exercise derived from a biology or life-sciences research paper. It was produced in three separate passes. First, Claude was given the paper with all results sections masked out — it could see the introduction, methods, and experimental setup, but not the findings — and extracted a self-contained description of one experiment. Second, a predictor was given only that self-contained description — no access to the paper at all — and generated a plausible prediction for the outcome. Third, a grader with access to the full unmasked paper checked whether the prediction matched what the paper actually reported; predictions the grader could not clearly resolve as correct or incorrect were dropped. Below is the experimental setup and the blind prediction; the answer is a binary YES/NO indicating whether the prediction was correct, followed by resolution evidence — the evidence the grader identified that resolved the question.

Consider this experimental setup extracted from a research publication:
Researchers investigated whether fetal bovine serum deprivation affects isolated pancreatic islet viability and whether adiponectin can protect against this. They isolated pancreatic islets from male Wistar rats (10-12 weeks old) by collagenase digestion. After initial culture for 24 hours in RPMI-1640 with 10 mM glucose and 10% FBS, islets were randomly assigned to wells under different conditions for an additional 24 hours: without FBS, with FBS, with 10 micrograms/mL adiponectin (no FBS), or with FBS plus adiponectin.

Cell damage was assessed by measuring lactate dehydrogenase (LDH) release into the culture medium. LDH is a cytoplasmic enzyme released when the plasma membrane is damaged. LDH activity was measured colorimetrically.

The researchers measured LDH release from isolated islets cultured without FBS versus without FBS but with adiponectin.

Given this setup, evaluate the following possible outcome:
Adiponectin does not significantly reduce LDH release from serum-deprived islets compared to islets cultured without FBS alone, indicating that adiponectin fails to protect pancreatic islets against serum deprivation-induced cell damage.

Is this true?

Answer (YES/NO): NO